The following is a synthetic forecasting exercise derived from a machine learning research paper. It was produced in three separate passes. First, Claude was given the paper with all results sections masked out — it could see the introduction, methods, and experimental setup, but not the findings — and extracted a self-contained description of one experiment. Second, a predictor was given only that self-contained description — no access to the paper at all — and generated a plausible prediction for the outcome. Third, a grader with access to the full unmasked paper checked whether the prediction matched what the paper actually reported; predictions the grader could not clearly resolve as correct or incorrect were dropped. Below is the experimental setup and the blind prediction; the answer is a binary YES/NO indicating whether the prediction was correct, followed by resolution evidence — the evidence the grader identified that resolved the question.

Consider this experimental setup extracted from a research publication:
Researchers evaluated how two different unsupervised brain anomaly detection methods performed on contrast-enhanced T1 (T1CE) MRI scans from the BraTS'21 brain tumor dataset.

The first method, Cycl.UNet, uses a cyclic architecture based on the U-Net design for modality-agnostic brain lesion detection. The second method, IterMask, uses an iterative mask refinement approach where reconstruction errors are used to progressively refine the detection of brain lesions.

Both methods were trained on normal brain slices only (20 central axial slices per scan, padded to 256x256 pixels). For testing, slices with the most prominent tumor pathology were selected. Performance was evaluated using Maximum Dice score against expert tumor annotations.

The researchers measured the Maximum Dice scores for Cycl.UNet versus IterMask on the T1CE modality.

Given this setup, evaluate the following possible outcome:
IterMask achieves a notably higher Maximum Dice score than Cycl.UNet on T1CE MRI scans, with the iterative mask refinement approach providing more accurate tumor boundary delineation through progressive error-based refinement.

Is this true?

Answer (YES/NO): YES